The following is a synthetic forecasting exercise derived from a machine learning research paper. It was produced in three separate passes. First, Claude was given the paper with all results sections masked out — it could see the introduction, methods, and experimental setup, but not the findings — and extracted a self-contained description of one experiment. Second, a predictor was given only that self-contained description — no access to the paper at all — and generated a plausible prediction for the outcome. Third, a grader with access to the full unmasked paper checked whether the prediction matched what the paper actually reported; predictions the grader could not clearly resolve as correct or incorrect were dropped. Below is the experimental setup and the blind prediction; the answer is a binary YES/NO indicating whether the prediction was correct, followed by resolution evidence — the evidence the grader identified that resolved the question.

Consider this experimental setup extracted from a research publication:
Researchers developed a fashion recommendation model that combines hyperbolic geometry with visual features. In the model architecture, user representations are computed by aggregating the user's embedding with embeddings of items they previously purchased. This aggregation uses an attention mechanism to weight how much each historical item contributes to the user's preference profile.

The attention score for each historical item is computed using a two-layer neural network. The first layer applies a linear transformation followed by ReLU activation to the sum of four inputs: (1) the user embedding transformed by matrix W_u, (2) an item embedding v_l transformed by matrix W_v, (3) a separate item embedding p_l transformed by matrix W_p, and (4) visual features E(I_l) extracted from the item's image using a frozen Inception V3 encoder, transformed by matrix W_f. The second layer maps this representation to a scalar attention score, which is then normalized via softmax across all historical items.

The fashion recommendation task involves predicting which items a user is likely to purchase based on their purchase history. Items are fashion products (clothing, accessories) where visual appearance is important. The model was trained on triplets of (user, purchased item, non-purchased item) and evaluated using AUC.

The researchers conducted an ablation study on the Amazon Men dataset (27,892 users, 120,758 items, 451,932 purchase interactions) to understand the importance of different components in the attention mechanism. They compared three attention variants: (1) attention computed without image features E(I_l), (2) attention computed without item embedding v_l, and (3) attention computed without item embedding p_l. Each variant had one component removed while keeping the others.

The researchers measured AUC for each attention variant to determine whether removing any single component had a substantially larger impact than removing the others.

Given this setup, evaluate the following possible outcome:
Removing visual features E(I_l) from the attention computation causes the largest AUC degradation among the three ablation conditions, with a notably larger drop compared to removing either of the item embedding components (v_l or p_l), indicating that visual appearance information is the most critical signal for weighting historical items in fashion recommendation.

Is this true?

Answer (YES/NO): NO